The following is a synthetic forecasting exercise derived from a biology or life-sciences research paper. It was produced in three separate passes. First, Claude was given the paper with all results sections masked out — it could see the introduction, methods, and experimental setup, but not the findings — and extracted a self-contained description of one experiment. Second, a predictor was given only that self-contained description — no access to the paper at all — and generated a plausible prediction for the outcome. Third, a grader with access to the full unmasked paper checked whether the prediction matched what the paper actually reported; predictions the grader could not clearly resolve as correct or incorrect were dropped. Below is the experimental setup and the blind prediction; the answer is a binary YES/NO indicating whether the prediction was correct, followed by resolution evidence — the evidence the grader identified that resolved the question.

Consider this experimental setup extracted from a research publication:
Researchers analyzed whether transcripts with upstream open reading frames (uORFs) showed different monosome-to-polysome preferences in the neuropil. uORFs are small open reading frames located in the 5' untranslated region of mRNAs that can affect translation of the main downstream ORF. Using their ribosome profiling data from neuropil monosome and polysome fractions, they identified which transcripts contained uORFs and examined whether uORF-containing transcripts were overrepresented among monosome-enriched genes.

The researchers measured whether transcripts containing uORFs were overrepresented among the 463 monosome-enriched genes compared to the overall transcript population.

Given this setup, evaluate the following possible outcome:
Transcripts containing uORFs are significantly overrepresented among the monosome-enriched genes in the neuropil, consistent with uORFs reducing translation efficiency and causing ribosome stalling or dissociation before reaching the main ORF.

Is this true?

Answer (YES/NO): YES